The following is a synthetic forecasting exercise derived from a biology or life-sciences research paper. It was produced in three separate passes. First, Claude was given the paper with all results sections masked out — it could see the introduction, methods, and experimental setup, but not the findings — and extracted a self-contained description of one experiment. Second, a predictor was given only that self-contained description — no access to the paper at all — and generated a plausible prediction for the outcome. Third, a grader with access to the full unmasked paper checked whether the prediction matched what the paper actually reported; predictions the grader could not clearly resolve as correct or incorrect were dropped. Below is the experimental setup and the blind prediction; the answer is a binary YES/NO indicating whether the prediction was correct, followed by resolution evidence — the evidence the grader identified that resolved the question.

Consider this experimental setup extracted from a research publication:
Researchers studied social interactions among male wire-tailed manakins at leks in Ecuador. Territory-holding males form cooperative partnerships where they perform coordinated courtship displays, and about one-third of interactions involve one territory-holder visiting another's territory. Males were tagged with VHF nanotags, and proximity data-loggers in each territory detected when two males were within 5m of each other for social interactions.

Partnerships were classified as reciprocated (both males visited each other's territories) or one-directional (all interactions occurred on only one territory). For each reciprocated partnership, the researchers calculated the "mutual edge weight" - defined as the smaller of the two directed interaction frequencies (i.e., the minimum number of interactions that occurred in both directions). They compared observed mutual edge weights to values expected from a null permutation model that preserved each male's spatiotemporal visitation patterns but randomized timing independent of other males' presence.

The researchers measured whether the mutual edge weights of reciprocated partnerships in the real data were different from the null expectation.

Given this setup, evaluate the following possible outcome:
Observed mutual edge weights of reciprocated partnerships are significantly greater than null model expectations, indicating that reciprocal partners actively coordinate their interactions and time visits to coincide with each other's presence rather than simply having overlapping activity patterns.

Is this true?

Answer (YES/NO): YES